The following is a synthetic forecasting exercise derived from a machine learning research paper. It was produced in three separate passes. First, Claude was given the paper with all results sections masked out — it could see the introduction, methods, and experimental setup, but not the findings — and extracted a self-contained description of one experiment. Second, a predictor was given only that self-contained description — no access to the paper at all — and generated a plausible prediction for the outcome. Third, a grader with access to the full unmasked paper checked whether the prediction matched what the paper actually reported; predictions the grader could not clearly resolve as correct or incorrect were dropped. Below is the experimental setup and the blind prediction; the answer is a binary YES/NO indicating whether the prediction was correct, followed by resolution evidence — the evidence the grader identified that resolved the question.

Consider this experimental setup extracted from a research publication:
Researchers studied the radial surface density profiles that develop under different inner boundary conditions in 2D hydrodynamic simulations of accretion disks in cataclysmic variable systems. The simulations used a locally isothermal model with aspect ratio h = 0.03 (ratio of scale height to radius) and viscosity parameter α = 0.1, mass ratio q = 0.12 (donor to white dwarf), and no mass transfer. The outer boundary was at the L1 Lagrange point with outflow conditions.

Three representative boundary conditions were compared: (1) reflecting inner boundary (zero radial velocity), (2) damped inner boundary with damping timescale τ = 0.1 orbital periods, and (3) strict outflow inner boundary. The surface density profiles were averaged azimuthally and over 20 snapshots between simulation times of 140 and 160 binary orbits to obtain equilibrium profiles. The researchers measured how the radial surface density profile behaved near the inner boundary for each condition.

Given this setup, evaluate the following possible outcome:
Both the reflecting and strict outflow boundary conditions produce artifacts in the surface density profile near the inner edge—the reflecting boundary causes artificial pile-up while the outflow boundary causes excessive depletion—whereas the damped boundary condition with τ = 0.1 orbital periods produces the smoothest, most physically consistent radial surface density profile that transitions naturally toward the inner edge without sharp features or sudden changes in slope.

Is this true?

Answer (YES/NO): NO